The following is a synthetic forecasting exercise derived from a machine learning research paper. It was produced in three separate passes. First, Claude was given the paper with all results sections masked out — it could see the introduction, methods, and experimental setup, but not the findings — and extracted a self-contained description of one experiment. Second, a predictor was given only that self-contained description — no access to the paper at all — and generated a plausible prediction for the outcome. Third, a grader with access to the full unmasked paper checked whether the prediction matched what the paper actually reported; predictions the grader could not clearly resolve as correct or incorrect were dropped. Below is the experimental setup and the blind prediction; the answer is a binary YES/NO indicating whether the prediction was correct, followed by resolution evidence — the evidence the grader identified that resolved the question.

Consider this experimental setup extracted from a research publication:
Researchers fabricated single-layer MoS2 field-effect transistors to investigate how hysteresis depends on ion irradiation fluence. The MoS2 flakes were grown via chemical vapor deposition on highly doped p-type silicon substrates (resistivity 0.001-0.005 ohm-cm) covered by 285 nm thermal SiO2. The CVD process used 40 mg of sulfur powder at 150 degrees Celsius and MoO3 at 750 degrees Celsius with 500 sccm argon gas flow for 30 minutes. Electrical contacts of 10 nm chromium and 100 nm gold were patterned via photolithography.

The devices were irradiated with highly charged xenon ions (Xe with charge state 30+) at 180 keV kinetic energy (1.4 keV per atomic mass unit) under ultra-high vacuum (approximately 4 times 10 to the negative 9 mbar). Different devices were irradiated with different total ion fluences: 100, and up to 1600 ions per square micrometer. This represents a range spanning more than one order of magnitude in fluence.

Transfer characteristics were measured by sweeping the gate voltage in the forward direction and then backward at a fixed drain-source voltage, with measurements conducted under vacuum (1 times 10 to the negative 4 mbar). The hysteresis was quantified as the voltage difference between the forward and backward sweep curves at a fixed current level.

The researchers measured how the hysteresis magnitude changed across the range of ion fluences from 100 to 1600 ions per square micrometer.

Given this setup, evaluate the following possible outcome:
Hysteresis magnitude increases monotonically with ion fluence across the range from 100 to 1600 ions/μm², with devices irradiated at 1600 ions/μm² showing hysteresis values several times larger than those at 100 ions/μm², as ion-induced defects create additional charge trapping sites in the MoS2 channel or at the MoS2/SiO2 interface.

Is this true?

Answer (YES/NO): NO